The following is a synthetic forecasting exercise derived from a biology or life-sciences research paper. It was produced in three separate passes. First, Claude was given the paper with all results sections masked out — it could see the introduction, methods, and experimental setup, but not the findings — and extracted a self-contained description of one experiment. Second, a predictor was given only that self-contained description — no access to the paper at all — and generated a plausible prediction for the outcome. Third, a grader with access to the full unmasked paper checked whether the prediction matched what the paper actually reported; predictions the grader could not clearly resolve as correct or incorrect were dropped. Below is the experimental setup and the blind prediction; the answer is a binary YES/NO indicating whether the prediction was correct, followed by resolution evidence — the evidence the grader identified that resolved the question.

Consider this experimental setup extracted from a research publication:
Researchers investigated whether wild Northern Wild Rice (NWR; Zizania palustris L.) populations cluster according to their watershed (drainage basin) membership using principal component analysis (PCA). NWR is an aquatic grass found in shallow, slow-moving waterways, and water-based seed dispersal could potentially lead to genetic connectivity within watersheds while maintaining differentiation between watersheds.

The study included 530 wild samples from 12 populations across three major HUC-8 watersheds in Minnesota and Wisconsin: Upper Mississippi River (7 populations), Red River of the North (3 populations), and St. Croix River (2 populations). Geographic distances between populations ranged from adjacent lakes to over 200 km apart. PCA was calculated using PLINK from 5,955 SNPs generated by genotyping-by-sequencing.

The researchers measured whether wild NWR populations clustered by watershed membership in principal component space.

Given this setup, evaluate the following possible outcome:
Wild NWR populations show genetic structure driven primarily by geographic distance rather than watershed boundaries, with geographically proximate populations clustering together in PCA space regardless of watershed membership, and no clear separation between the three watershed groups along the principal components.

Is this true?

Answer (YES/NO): NO